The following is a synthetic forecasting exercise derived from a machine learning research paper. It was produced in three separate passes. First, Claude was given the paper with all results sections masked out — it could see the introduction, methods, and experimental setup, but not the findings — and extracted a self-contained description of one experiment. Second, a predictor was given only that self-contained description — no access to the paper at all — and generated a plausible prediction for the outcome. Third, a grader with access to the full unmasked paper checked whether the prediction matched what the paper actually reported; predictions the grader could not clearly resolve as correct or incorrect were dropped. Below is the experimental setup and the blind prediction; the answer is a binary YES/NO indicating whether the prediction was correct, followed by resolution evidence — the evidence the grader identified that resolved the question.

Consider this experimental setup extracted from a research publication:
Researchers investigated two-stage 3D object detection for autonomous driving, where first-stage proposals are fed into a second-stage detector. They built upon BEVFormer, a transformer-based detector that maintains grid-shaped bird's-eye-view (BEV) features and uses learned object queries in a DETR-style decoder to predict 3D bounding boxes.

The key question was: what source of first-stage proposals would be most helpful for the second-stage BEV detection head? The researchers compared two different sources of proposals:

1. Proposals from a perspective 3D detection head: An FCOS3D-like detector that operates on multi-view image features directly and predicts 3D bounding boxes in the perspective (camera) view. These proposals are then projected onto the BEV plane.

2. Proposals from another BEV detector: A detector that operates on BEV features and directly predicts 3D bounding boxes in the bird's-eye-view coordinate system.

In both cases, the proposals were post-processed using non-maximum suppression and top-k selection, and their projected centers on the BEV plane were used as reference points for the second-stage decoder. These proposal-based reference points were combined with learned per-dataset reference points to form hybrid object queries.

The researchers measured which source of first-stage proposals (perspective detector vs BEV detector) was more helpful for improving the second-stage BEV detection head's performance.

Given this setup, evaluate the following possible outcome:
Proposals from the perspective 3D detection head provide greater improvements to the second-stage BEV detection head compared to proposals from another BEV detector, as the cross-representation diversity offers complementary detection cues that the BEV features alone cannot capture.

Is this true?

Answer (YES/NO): YES